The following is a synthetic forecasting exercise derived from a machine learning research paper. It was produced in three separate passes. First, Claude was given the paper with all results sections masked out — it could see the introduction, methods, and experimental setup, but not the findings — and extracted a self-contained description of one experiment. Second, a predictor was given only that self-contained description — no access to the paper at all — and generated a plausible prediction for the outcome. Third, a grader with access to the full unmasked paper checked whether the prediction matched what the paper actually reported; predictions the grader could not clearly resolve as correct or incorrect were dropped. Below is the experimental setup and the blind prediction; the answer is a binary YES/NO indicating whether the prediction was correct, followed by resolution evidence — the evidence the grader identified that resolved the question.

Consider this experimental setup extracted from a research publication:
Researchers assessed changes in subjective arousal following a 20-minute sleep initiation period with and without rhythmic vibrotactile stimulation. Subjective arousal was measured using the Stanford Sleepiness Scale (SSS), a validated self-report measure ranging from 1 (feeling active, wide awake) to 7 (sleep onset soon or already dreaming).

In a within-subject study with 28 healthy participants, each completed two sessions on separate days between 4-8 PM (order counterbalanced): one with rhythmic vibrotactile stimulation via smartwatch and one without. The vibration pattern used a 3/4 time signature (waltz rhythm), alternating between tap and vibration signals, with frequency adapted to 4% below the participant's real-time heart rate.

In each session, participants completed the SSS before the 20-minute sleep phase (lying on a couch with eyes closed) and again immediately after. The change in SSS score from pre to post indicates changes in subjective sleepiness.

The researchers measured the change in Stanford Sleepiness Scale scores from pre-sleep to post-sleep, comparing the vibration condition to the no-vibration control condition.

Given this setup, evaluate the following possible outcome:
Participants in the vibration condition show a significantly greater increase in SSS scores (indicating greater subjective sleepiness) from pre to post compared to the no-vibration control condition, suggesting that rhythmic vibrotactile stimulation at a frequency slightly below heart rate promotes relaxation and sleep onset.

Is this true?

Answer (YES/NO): NO